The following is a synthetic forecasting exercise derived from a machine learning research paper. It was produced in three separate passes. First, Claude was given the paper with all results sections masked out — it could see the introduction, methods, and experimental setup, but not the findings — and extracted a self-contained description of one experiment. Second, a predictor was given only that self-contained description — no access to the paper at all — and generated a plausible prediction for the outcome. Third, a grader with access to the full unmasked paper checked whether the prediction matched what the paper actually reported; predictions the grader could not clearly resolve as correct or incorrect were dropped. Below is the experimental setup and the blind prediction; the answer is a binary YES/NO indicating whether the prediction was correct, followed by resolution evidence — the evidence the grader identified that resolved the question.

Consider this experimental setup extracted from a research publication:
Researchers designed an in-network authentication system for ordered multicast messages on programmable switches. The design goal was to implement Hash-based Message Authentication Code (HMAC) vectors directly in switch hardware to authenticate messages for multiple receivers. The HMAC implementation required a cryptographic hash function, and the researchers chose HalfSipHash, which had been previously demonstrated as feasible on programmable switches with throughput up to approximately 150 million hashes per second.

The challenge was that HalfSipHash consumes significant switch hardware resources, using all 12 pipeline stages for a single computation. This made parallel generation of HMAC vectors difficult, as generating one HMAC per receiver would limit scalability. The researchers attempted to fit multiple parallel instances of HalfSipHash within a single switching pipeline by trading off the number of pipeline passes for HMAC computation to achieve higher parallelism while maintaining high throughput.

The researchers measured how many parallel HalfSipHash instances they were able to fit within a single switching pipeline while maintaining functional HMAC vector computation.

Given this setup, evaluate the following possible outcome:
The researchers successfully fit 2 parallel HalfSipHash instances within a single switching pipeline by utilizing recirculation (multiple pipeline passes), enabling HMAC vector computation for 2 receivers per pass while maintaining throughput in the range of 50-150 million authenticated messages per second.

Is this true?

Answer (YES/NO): NO